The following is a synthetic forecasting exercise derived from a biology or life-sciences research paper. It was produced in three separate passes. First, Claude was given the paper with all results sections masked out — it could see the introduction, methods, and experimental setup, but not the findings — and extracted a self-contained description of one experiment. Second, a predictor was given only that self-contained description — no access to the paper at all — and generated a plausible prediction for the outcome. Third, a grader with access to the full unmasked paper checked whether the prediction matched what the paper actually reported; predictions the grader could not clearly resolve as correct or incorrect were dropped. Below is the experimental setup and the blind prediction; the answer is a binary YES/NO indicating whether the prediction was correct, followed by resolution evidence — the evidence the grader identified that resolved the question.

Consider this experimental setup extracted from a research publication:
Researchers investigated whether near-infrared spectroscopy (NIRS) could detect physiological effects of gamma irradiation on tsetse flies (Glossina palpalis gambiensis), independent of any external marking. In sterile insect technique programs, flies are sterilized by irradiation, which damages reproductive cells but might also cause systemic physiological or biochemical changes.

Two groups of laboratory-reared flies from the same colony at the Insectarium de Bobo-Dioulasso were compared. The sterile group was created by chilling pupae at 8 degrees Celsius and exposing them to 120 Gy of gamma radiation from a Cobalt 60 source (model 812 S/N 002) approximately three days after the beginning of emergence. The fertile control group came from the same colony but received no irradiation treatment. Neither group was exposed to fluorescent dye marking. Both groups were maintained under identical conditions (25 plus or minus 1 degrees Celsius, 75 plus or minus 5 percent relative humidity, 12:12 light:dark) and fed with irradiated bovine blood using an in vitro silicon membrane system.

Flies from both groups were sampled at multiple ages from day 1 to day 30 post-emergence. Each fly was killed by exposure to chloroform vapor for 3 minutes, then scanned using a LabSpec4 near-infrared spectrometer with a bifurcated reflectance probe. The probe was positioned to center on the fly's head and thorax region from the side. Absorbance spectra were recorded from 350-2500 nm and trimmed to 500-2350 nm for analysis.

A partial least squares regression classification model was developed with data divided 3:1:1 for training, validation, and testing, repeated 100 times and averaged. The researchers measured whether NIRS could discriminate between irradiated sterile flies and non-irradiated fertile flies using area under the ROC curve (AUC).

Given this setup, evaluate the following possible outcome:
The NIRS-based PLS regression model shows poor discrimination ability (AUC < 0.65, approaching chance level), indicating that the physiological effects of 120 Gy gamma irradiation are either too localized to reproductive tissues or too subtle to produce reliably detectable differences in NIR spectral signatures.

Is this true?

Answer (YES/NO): NO